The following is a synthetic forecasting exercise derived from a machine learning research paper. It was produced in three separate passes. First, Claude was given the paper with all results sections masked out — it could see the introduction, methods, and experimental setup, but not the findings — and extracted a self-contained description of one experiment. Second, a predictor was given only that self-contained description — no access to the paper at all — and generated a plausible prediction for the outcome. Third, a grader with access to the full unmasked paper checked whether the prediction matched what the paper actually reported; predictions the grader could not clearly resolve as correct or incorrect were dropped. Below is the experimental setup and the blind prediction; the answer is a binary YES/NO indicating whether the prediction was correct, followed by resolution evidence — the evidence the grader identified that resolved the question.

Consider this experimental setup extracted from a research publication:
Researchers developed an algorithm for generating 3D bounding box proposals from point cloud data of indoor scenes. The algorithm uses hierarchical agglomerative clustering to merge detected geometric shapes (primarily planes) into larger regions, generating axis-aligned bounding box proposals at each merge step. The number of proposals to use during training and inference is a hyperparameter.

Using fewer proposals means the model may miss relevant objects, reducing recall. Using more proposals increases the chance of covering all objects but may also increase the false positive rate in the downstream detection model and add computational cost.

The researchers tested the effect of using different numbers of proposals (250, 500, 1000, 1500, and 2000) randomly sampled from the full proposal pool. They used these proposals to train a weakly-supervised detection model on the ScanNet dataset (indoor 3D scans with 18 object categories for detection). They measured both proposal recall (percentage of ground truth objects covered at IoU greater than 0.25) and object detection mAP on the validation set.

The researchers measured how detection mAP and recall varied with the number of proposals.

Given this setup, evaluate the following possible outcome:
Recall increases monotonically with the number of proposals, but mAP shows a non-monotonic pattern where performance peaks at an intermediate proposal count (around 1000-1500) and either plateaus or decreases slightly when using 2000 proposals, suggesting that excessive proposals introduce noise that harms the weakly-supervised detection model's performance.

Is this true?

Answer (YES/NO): YES